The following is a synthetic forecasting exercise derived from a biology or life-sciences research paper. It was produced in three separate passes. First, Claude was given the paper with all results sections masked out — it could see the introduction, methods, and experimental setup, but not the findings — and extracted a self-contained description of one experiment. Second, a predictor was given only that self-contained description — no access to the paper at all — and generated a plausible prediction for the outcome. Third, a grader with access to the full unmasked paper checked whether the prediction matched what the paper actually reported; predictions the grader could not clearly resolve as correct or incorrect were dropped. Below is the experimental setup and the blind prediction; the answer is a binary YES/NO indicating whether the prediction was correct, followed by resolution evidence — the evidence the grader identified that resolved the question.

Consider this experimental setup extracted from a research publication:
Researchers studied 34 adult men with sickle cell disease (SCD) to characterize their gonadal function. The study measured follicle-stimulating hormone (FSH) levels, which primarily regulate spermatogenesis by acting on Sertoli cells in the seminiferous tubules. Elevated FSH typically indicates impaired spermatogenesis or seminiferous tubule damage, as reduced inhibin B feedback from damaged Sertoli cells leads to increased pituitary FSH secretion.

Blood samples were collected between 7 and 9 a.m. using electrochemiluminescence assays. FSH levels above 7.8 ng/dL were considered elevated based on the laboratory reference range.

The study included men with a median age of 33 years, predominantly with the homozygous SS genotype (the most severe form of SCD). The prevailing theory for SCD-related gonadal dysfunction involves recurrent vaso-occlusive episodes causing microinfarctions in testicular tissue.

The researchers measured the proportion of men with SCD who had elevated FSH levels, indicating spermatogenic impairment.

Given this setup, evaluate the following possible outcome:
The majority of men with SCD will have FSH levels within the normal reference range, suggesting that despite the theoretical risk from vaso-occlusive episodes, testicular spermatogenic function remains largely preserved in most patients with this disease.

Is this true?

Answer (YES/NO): NO